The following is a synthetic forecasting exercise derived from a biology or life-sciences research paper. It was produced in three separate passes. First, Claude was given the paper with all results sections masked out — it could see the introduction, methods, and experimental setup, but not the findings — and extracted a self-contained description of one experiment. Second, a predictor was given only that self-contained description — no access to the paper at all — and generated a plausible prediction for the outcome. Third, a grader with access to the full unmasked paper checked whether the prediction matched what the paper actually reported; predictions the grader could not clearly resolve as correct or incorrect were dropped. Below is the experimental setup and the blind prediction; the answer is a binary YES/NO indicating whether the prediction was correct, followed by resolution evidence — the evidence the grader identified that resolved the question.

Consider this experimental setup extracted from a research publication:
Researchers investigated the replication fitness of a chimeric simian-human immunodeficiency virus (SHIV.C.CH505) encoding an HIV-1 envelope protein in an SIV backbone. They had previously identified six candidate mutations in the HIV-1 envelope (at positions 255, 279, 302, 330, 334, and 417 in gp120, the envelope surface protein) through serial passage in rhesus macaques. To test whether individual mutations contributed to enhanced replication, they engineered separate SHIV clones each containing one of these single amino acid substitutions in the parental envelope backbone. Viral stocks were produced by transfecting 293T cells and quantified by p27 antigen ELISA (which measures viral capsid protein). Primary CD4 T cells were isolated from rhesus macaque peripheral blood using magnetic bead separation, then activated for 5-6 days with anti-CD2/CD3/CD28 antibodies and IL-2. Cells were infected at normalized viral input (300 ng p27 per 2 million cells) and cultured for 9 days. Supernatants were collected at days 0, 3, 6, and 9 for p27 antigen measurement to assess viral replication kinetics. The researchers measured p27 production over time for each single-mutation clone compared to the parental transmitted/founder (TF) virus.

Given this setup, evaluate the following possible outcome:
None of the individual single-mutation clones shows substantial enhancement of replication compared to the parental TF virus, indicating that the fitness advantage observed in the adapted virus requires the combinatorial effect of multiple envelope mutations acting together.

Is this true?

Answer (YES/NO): YES